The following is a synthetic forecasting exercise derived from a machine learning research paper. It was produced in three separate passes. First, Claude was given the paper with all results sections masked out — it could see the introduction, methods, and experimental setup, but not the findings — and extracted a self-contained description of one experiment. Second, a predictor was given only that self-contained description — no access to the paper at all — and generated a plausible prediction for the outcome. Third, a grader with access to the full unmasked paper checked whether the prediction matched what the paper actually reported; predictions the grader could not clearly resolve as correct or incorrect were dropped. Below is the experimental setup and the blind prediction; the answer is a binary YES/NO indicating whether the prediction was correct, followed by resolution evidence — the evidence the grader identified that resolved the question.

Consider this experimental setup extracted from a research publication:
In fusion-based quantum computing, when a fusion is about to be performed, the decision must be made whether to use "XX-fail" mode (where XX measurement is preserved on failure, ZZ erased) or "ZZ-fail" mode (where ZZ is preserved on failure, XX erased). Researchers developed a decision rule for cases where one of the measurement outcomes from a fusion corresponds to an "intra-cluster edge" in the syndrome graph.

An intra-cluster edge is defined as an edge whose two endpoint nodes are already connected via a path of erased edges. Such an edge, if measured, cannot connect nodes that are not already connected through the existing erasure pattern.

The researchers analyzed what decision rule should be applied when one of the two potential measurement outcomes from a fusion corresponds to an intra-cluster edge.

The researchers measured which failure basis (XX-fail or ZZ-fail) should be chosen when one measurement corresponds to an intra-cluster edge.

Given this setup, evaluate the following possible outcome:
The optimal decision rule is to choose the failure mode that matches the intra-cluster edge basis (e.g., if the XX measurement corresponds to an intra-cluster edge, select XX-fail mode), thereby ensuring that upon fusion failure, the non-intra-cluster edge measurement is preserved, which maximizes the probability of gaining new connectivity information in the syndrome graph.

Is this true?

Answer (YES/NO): NO